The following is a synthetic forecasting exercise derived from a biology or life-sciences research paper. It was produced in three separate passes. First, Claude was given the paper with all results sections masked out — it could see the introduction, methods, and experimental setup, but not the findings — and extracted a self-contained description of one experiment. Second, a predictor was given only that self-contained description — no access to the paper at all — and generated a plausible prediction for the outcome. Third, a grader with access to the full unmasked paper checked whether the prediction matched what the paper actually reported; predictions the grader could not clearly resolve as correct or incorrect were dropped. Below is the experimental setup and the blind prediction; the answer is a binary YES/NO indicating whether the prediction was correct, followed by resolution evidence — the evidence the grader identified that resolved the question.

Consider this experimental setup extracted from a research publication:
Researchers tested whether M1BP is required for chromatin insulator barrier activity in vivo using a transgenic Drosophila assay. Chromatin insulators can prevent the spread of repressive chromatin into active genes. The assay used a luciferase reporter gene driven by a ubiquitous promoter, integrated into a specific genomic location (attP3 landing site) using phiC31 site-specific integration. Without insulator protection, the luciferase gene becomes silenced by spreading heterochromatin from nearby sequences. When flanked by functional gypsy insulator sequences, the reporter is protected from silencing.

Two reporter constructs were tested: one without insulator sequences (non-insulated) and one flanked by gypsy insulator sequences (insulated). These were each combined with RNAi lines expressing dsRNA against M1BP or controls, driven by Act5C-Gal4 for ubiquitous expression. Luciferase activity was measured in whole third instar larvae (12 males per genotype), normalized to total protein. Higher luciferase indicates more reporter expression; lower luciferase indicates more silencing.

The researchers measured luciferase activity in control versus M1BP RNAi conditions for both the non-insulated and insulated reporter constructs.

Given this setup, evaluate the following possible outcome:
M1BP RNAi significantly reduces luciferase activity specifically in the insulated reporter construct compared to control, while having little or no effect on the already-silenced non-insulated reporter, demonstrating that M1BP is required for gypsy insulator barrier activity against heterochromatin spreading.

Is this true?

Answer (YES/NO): YES